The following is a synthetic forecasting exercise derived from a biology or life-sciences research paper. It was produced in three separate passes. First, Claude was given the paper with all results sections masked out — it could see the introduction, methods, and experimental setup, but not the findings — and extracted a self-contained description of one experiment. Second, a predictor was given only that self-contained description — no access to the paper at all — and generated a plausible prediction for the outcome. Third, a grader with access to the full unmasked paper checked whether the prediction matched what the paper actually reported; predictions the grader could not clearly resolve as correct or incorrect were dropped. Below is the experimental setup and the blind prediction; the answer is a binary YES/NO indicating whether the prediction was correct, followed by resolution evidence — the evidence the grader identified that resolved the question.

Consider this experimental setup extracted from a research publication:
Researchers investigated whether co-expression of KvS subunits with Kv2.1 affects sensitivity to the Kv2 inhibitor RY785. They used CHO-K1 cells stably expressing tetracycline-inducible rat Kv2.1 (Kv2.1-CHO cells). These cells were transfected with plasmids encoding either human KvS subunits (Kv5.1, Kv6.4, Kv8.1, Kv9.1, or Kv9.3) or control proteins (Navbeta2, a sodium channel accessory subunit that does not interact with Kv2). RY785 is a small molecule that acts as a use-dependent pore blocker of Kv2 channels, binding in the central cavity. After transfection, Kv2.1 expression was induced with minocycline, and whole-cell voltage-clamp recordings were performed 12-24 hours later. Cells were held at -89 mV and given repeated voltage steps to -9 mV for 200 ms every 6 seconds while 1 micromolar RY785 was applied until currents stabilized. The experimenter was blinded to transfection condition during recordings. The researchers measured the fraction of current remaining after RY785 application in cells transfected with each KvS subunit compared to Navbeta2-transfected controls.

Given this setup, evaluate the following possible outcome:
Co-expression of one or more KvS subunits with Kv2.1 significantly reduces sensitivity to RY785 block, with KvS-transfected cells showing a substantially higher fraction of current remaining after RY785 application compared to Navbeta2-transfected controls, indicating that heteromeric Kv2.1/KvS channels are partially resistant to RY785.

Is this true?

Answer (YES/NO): YES